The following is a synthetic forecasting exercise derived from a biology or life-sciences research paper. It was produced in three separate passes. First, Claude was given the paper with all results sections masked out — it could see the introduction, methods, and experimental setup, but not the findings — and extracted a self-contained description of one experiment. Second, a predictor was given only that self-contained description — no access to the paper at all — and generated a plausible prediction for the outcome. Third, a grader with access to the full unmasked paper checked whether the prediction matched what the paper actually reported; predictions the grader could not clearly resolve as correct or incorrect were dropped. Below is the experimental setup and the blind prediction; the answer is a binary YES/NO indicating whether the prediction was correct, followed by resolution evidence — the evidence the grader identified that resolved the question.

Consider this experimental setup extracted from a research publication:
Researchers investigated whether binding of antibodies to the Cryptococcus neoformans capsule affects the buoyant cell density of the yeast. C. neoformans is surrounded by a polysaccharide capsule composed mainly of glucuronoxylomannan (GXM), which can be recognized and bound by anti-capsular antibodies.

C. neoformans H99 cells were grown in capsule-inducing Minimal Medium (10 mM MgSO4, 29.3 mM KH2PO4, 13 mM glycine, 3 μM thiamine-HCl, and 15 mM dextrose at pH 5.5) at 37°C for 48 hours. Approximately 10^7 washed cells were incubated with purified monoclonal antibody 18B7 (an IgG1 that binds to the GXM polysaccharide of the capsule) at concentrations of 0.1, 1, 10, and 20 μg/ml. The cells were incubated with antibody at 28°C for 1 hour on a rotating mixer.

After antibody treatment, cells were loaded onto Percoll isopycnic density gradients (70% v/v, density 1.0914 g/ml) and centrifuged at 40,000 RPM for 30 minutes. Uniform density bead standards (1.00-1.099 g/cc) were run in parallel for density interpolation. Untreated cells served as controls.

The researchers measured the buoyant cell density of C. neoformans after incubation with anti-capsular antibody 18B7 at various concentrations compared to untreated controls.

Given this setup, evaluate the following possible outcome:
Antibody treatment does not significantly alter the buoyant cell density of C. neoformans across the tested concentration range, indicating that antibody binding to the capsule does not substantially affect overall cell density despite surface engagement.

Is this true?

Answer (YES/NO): YES